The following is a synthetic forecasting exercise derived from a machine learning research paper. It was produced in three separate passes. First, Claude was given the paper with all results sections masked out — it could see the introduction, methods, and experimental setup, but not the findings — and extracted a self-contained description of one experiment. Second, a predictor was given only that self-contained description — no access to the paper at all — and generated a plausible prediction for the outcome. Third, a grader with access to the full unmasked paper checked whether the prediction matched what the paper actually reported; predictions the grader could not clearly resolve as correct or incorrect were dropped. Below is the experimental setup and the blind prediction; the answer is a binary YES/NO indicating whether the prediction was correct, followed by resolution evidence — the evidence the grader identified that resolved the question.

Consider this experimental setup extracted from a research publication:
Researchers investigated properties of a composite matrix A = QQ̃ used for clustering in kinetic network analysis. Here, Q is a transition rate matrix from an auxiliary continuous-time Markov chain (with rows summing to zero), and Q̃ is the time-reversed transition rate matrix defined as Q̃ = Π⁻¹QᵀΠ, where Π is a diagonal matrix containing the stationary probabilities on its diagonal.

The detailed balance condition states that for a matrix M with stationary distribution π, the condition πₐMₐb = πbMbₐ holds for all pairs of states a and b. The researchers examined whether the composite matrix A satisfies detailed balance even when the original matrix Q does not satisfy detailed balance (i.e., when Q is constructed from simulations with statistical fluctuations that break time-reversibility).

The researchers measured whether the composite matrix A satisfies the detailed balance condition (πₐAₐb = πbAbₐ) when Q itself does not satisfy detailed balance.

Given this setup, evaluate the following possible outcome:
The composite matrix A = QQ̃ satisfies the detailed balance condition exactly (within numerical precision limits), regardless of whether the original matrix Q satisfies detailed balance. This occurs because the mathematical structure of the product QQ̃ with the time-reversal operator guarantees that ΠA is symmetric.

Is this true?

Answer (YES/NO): YES